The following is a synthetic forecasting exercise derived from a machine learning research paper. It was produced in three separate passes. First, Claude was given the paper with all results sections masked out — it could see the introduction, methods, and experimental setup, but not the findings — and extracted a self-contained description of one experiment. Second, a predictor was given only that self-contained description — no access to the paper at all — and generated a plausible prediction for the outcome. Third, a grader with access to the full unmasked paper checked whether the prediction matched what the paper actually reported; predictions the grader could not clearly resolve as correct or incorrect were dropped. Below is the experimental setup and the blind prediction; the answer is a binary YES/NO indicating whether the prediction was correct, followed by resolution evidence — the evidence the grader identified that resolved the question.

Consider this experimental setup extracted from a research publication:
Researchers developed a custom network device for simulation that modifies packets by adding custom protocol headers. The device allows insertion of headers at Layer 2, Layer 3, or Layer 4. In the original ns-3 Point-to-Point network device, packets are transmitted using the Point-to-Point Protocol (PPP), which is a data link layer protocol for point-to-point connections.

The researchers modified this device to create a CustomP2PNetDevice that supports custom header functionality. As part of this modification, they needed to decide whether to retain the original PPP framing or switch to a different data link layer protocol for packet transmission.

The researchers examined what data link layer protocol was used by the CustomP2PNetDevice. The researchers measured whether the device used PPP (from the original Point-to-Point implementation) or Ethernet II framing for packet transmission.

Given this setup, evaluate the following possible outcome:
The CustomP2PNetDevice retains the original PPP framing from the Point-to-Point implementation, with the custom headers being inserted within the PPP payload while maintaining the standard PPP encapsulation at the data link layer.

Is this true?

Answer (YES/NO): NO